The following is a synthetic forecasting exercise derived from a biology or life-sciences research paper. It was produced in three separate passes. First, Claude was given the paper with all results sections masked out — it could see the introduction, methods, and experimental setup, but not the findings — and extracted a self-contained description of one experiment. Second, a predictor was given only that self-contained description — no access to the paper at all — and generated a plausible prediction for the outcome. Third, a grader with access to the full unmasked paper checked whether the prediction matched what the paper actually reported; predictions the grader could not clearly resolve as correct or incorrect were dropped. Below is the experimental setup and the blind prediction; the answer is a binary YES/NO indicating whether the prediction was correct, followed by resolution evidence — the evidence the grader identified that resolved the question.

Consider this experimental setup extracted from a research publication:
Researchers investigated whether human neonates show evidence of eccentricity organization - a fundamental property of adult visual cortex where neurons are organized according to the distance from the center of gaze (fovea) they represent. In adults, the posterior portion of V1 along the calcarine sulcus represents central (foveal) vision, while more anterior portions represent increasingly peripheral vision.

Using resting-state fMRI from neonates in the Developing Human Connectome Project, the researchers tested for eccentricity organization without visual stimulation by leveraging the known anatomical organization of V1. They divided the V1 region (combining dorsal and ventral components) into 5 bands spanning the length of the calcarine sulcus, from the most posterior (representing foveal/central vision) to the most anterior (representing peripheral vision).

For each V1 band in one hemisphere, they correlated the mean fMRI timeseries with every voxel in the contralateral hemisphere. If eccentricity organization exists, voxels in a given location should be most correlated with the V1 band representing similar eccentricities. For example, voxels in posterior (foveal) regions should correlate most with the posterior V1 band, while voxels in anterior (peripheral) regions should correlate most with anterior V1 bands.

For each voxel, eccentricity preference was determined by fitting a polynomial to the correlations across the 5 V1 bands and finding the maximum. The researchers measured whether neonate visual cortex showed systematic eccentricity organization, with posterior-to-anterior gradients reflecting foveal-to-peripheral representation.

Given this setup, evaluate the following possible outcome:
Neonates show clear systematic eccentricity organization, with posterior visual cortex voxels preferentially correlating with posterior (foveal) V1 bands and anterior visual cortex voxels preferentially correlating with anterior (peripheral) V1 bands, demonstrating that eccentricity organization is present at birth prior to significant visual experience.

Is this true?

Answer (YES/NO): YES